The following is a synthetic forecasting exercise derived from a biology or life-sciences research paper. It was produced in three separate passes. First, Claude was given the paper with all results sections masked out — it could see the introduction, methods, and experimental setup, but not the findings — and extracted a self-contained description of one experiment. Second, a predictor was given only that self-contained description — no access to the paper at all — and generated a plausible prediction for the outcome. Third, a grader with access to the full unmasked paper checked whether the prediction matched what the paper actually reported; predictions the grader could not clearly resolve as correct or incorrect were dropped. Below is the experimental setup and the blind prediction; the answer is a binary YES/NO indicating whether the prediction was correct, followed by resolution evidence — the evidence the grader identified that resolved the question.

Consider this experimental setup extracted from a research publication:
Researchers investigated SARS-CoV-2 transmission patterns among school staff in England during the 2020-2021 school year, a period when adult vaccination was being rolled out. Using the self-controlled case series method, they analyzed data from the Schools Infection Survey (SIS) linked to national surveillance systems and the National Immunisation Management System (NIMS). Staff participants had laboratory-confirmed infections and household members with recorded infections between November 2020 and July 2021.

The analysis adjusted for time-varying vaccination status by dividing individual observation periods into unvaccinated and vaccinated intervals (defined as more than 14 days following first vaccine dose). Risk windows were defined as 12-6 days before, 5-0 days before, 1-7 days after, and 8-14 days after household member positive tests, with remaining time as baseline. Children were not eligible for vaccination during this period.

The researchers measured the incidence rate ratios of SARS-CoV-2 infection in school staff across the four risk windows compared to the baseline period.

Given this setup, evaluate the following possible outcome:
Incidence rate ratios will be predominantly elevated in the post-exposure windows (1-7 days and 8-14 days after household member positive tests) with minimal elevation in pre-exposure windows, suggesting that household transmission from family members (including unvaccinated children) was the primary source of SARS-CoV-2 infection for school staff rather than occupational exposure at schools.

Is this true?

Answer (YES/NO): NO